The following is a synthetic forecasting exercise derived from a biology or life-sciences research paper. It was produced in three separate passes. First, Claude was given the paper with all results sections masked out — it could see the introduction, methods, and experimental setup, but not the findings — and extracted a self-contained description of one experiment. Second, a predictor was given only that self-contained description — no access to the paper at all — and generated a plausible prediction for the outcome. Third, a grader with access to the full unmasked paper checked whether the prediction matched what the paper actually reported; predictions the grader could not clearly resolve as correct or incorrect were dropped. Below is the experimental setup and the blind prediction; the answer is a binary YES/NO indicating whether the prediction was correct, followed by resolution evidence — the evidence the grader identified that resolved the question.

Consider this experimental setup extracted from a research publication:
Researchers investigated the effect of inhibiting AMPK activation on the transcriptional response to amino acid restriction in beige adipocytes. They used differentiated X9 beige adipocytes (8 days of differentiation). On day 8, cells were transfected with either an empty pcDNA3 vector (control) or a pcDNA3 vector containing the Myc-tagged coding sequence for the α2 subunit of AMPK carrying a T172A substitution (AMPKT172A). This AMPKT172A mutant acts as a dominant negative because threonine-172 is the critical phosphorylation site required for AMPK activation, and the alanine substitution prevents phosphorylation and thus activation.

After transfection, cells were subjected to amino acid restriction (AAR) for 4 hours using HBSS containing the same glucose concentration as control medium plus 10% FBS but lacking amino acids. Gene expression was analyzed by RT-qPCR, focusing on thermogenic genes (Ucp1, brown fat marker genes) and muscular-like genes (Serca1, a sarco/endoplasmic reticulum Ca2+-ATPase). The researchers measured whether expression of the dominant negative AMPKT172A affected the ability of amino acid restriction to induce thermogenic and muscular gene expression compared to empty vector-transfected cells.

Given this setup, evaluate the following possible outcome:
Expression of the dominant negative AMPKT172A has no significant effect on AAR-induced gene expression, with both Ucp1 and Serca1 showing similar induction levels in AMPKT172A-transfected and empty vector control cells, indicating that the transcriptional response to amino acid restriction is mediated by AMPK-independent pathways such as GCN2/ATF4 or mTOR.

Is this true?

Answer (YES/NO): NO